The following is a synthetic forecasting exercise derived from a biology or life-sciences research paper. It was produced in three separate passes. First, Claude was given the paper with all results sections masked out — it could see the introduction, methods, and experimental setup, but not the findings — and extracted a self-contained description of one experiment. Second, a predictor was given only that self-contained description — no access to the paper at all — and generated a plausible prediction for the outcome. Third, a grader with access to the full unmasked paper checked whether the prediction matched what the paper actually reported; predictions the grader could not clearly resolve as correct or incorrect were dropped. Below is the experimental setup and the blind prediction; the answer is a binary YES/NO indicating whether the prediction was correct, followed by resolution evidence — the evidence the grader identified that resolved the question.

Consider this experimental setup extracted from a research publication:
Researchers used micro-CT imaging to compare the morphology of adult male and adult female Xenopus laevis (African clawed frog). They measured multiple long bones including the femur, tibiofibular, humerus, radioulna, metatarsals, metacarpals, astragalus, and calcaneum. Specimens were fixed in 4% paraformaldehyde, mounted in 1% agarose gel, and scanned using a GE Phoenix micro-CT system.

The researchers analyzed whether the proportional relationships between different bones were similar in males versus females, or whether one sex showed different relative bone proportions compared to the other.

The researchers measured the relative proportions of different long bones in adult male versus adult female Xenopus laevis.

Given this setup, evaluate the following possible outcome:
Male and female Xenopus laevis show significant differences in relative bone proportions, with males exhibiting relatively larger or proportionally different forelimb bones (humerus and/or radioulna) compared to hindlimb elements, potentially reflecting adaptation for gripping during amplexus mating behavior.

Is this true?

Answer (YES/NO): NO